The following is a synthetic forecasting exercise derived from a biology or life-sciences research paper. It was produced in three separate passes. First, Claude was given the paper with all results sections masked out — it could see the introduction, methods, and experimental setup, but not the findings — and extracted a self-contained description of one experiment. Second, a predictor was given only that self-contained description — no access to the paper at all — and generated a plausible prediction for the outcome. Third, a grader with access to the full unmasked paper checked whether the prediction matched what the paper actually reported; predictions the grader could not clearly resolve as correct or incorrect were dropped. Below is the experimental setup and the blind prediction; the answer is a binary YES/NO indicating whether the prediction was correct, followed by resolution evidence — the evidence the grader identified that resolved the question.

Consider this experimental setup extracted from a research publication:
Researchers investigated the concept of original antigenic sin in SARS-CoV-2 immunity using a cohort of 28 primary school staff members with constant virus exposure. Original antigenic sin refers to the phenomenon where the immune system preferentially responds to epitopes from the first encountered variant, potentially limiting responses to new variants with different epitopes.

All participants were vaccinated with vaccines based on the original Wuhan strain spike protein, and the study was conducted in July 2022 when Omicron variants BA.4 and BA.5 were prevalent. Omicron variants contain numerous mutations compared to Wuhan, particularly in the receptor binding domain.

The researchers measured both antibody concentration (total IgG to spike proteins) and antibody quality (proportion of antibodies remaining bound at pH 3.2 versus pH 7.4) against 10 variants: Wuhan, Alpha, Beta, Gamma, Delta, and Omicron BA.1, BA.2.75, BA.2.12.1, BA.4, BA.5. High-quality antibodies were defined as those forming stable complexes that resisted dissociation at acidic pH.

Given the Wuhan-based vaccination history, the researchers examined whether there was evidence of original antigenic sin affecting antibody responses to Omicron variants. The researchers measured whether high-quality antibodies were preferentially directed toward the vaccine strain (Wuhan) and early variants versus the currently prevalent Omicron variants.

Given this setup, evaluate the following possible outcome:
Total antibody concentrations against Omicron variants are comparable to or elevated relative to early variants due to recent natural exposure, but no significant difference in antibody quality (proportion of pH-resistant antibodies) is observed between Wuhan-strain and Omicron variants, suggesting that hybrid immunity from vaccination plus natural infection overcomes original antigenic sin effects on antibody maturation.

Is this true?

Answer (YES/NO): NO